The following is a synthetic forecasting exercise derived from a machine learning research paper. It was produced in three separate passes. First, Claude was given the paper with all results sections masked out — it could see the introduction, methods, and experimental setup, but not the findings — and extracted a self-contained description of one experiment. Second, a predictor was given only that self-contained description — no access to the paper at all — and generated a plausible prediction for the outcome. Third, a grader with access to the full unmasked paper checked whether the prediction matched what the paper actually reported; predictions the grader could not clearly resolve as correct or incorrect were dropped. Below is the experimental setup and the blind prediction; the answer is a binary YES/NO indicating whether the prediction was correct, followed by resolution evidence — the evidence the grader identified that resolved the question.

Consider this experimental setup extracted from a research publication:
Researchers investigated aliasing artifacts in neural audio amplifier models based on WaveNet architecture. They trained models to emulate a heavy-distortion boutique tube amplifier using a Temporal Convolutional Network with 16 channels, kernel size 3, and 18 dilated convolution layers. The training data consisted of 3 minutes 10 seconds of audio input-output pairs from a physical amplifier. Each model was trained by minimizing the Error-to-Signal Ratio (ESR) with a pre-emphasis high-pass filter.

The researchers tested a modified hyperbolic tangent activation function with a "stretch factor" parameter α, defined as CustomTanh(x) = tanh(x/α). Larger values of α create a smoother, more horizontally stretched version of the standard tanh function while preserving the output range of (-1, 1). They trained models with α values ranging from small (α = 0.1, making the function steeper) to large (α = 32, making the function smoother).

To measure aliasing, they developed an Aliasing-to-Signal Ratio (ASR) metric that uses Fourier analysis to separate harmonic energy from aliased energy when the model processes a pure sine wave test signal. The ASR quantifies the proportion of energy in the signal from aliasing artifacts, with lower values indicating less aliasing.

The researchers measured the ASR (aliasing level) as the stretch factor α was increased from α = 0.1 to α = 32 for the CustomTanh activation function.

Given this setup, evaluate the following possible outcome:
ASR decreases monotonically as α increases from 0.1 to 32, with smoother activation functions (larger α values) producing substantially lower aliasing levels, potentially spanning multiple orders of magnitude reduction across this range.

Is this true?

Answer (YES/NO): NO